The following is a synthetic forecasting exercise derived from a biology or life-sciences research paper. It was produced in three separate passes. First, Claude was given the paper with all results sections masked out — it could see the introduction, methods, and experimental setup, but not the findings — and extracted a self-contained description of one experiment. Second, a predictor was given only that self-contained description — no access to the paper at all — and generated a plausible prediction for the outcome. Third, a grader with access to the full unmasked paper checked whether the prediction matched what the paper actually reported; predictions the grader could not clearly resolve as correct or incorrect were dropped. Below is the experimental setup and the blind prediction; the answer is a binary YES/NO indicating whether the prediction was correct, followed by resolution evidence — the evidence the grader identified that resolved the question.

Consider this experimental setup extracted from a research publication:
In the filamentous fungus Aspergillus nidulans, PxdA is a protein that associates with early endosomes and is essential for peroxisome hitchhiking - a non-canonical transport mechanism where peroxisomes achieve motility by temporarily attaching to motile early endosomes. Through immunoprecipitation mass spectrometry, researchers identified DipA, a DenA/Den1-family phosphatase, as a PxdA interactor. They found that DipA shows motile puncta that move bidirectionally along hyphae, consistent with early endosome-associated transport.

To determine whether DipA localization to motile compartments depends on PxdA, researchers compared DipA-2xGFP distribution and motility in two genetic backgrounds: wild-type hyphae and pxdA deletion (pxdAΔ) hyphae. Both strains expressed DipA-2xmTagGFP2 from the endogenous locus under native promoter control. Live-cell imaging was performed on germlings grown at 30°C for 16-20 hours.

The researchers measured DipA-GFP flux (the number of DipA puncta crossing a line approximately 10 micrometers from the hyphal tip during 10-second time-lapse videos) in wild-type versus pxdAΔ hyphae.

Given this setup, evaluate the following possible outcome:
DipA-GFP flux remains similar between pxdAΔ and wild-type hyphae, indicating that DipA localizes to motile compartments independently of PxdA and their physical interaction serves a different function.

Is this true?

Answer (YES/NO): NO